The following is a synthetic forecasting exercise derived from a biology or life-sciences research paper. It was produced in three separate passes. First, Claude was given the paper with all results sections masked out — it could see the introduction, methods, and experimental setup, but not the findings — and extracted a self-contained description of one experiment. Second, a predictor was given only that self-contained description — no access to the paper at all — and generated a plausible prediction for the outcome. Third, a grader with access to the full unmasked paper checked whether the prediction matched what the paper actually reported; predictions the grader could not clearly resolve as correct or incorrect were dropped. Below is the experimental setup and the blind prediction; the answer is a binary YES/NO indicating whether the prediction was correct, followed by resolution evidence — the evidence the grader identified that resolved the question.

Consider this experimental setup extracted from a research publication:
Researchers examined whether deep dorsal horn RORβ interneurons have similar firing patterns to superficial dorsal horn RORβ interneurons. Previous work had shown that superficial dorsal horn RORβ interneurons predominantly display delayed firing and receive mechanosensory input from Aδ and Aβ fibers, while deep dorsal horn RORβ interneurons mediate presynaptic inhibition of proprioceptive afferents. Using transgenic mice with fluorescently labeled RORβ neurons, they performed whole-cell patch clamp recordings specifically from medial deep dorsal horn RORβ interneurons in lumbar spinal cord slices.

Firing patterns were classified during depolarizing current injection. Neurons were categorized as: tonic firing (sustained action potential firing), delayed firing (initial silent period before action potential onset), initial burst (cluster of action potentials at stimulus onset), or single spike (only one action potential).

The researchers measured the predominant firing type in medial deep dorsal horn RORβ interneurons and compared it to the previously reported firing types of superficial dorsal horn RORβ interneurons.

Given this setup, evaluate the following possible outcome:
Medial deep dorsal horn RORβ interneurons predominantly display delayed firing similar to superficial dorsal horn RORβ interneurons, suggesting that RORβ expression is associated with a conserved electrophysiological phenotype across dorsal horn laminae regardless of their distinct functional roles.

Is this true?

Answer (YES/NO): NO